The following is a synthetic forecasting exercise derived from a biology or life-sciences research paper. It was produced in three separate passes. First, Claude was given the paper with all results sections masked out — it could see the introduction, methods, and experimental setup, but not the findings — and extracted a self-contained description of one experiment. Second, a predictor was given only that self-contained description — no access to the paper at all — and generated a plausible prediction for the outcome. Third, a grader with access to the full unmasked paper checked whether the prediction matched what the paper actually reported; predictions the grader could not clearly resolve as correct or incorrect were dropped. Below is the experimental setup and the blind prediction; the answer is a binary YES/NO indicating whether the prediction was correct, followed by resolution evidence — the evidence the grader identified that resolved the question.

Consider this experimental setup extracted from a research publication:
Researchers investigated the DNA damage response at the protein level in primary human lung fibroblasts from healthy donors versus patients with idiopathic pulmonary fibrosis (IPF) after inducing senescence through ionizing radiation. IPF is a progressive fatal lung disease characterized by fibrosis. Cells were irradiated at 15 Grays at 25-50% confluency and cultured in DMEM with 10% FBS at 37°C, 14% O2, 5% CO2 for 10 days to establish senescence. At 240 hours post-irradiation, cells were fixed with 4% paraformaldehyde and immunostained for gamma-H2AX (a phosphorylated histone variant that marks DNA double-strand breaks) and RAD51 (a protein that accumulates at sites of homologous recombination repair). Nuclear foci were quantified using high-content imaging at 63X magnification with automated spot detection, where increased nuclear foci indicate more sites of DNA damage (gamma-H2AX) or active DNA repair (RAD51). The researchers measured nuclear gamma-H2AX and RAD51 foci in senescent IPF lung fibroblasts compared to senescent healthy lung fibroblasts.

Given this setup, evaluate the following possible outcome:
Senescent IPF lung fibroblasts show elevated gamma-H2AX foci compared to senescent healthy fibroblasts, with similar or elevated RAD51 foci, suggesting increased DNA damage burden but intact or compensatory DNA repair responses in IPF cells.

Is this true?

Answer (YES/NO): YES